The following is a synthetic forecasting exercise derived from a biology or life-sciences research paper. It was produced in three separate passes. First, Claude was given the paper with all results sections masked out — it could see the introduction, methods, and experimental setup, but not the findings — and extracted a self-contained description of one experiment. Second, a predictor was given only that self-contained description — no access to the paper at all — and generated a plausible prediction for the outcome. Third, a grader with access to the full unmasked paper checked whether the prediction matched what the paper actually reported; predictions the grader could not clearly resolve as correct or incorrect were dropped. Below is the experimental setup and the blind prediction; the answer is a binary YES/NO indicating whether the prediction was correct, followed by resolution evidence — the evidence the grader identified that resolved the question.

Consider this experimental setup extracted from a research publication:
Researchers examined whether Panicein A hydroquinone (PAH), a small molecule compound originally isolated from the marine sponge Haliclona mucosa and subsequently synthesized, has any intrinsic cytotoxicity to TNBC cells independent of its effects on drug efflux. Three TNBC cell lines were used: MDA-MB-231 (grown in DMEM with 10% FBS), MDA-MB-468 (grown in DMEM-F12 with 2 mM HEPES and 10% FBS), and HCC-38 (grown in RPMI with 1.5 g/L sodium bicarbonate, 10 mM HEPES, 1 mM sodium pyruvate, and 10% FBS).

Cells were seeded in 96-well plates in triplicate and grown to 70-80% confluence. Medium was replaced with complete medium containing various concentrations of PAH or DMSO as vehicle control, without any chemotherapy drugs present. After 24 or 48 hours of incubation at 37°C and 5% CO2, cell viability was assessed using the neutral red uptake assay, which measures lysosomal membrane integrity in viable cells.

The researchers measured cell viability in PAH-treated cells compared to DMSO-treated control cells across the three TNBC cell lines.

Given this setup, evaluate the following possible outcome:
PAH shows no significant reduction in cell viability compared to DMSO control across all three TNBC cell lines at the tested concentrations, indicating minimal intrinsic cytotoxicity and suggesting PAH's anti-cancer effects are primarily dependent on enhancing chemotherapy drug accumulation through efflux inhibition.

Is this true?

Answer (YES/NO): YES